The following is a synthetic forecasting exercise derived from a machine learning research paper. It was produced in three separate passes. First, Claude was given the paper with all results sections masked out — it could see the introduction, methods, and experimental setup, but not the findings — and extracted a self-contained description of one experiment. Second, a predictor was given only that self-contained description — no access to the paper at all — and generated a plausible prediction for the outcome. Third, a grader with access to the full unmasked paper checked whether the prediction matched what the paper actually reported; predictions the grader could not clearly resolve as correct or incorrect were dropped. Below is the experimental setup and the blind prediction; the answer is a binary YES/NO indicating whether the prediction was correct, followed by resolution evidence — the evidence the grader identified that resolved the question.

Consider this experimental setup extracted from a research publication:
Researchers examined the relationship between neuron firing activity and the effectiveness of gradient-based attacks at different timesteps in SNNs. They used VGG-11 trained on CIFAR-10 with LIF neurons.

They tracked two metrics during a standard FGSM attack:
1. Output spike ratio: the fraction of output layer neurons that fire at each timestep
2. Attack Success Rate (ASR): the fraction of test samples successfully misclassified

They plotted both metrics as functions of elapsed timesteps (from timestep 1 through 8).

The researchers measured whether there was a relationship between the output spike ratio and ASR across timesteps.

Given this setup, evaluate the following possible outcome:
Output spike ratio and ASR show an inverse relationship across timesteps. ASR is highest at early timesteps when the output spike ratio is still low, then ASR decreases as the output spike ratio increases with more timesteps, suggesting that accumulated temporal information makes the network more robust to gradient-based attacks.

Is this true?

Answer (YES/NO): NO